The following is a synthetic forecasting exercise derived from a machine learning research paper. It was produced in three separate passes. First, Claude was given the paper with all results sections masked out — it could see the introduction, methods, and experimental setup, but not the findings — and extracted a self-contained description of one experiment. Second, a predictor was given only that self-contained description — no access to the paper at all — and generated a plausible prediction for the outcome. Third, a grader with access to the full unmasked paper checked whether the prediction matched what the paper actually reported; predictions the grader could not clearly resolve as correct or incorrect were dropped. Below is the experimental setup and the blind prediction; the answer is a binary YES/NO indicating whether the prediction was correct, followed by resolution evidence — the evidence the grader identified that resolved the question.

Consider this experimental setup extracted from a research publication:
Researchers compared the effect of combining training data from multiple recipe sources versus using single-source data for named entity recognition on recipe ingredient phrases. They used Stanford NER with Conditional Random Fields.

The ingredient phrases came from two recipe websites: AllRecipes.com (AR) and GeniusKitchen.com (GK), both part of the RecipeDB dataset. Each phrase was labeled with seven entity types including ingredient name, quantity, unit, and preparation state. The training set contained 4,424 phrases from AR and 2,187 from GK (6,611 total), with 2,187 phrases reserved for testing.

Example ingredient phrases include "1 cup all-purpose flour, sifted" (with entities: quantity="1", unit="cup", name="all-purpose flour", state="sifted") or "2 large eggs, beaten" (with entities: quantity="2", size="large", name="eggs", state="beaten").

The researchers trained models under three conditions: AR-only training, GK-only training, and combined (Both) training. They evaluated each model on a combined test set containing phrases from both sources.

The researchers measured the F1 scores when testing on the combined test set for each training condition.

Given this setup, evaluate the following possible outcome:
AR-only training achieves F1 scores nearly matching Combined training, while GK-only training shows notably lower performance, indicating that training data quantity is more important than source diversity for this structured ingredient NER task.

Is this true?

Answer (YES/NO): NO